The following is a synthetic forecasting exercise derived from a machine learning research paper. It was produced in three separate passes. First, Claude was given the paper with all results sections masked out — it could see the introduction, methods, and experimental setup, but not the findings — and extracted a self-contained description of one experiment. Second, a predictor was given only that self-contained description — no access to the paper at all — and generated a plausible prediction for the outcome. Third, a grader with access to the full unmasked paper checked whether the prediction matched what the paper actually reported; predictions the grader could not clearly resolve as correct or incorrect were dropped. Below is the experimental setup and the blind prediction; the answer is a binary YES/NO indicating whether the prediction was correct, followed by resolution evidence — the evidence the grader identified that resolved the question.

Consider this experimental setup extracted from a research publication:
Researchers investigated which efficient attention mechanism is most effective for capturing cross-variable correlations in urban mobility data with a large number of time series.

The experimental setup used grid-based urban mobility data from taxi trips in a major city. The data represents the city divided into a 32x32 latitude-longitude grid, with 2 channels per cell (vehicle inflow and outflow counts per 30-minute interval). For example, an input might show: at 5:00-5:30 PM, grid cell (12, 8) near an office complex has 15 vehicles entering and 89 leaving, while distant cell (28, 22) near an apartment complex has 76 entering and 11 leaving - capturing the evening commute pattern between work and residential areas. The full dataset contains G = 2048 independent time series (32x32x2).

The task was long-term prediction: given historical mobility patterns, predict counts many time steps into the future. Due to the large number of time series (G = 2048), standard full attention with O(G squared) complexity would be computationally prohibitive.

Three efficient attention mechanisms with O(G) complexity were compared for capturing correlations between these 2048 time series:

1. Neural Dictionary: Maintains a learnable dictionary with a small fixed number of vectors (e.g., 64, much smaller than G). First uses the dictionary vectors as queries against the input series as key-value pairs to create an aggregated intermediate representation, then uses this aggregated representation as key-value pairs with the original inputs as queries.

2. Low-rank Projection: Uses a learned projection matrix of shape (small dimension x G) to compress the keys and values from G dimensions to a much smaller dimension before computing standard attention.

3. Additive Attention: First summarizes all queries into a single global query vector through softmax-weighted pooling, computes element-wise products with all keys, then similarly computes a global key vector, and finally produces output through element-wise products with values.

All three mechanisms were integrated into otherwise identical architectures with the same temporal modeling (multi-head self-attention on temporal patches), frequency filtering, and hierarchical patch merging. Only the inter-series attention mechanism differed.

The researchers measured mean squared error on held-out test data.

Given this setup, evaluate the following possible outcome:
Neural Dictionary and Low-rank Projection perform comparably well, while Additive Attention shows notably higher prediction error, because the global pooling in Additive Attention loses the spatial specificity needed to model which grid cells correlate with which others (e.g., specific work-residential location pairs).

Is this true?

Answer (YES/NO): YES